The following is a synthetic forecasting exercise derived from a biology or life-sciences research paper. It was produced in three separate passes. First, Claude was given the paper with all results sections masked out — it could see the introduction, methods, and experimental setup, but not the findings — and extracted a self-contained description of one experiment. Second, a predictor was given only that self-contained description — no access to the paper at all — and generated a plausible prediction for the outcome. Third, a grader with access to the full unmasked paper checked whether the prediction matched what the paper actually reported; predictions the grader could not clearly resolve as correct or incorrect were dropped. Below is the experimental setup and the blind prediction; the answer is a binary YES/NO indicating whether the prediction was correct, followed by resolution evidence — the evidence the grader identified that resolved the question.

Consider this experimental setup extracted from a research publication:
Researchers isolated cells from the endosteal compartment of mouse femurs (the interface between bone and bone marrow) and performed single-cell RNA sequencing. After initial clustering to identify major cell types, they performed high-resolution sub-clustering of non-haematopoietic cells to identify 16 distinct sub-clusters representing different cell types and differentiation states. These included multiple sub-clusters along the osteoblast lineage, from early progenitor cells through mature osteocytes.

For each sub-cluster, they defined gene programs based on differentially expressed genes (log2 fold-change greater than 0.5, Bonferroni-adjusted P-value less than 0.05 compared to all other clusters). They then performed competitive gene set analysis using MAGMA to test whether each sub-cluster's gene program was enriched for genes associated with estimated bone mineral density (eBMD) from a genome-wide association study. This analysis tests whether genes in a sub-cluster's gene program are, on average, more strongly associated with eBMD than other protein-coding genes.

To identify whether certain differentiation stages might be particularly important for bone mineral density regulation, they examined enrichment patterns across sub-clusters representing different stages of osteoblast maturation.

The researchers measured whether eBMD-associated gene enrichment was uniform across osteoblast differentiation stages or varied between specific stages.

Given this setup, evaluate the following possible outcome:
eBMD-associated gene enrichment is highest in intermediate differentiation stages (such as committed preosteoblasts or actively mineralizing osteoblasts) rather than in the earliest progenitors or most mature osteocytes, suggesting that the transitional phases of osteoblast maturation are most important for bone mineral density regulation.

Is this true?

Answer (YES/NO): NO